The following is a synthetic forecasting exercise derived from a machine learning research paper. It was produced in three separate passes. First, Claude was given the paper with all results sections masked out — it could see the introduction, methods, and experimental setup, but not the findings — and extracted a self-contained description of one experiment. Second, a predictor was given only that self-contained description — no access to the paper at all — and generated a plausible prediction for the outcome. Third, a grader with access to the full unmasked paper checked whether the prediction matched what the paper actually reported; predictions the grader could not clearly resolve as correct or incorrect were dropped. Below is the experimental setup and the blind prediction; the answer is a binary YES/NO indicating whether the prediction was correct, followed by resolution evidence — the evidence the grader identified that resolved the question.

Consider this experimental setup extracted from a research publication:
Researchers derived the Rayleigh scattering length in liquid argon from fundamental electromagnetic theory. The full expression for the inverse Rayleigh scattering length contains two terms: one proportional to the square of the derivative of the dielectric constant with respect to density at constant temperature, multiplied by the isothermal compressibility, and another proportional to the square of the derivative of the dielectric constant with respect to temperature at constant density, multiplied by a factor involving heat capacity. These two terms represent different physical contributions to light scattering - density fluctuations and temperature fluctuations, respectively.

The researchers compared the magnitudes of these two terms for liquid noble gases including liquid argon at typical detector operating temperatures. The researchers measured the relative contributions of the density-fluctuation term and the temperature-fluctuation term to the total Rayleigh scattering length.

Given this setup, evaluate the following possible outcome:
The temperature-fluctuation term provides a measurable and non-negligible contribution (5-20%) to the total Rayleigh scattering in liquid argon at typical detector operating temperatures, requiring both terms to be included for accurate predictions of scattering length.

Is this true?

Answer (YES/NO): NO